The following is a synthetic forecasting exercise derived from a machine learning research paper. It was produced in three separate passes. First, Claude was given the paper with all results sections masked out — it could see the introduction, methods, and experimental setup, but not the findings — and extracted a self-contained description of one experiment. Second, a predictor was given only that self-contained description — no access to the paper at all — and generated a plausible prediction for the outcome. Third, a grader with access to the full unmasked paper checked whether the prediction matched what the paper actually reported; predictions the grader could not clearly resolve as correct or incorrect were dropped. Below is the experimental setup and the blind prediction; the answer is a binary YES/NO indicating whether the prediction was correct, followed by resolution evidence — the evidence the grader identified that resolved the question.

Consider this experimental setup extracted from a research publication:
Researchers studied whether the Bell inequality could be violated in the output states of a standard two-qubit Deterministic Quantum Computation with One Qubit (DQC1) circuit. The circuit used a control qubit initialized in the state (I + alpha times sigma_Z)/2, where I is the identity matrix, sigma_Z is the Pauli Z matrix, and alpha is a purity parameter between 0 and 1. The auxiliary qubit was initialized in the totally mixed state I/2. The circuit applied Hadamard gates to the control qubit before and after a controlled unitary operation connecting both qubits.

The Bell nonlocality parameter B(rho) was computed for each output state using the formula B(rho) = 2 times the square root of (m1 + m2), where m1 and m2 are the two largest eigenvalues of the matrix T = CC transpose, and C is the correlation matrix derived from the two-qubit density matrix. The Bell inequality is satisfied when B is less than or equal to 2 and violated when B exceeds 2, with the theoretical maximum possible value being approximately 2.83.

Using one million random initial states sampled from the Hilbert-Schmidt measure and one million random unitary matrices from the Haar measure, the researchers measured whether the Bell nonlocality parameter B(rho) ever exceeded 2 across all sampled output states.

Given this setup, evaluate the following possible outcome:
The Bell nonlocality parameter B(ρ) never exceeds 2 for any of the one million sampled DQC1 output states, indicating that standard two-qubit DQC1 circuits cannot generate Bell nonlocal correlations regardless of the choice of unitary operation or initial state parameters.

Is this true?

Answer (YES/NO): YES